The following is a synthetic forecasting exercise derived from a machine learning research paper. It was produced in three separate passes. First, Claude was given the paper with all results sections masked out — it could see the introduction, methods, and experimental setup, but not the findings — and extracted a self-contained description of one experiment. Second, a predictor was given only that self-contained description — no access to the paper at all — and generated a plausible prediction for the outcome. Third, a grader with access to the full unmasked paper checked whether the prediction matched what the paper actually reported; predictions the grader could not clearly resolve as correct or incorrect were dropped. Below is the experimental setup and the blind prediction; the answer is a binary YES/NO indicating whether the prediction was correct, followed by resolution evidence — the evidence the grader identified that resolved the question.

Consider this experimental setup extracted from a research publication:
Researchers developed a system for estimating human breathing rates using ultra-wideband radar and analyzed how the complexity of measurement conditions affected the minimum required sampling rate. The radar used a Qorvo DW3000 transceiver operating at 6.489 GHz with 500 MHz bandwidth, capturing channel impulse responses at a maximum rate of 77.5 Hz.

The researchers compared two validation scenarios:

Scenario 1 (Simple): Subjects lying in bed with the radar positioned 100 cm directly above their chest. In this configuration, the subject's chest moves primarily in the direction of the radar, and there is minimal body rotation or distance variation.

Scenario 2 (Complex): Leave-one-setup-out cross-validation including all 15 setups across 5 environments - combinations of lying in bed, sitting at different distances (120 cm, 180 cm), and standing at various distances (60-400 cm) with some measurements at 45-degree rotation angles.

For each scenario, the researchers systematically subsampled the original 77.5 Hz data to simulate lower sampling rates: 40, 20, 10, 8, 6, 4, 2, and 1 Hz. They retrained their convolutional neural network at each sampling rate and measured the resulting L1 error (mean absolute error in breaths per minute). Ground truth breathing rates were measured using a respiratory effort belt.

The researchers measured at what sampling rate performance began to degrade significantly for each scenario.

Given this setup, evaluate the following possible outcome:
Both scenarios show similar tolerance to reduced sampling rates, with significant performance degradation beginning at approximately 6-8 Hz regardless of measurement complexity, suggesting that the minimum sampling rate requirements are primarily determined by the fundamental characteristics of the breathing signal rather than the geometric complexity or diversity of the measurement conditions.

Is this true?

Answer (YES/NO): NO